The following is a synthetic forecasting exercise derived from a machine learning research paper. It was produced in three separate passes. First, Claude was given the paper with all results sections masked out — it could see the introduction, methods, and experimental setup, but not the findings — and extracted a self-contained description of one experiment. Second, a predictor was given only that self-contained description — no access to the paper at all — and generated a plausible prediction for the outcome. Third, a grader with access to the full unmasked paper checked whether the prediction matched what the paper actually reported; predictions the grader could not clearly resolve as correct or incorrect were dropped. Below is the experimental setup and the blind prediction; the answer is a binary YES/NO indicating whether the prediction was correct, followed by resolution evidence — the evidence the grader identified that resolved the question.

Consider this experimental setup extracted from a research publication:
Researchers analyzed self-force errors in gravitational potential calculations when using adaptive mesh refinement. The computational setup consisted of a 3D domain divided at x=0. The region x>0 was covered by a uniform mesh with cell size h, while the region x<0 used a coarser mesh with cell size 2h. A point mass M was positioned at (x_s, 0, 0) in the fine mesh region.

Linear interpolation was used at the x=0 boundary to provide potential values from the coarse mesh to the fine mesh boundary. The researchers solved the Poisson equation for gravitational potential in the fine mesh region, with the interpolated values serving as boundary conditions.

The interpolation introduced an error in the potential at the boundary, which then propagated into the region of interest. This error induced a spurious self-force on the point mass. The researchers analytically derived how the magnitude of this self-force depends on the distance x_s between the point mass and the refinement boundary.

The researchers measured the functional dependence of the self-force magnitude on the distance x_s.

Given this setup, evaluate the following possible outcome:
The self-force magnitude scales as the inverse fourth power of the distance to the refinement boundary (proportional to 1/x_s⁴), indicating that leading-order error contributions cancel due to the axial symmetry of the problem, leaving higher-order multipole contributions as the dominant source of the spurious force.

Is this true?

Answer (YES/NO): YES